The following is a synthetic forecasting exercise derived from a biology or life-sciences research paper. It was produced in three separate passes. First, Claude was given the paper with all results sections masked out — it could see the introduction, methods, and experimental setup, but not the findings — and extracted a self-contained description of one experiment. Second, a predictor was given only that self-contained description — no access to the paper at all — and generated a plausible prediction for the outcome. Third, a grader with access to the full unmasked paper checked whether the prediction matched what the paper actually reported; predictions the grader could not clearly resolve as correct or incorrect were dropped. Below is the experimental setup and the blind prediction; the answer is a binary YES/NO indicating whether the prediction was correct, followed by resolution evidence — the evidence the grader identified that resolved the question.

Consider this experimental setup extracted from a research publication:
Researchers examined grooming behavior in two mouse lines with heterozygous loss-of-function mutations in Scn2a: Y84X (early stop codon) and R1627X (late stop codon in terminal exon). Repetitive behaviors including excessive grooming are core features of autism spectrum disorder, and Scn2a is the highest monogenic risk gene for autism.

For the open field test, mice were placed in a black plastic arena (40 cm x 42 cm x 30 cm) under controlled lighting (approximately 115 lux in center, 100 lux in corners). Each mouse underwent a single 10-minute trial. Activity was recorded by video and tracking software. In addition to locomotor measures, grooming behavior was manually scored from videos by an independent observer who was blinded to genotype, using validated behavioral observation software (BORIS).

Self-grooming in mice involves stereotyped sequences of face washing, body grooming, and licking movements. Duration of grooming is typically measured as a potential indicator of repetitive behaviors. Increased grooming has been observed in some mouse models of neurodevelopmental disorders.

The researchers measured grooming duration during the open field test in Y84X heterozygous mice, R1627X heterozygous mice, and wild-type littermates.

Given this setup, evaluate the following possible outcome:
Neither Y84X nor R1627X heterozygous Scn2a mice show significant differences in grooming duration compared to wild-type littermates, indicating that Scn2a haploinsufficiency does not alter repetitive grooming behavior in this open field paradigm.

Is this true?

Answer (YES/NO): NO